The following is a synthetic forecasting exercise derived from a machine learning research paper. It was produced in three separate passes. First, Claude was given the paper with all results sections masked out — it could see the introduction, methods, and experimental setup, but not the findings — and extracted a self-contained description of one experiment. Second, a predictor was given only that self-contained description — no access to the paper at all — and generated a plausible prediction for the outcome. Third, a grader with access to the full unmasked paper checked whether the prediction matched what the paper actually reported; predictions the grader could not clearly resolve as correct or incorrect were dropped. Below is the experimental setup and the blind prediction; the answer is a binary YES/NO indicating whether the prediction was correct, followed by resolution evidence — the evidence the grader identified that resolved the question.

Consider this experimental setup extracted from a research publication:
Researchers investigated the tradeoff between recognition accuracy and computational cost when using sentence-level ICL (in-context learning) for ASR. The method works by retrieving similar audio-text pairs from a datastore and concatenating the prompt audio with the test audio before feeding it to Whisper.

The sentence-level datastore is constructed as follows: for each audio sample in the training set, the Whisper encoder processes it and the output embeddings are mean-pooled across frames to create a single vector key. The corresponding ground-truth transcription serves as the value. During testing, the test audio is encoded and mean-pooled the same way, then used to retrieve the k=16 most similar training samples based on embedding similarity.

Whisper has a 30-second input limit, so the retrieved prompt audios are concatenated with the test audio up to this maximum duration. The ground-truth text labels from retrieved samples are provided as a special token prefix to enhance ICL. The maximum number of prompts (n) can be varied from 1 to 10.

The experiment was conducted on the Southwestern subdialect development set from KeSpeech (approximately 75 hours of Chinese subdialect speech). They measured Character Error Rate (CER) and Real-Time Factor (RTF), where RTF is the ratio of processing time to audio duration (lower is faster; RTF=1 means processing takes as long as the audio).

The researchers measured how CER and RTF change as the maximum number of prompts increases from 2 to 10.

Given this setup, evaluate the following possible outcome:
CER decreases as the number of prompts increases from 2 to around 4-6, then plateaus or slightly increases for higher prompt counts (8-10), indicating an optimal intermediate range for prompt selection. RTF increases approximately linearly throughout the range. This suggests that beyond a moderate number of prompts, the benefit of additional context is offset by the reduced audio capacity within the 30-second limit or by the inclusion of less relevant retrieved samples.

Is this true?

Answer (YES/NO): NO